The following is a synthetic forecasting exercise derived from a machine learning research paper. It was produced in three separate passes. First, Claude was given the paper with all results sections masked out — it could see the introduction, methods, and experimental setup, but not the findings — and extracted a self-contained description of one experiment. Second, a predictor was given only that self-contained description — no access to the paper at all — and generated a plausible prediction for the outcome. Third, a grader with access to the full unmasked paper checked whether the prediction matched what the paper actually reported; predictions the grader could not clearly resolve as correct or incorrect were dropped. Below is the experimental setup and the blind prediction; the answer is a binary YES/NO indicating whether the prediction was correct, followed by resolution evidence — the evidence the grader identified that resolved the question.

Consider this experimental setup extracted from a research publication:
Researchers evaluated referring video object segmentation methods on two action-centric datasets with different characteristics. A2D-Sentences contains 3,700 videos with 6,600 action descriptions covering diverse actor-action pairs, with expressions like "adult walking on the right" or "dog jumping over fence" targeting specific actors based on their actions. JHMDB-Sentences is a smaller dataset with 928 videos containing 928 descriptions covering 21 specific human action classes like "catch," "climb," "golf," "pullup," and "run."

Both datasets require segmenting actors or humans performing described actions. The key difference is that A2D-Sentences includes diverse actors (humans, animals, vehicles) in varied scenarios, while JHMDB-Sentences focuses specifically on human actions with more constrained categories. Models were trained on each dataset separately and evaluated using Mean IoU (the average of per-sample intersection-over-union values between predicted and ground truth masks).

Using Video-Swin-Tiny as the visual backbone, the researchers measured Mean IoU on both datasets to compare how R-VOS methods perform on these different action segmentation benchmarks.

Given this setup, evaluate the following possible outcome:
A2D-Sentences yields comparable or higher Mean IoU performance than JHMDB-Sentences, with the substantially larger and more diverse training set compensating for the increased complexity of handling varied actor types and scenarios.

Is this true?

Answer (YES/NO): NO